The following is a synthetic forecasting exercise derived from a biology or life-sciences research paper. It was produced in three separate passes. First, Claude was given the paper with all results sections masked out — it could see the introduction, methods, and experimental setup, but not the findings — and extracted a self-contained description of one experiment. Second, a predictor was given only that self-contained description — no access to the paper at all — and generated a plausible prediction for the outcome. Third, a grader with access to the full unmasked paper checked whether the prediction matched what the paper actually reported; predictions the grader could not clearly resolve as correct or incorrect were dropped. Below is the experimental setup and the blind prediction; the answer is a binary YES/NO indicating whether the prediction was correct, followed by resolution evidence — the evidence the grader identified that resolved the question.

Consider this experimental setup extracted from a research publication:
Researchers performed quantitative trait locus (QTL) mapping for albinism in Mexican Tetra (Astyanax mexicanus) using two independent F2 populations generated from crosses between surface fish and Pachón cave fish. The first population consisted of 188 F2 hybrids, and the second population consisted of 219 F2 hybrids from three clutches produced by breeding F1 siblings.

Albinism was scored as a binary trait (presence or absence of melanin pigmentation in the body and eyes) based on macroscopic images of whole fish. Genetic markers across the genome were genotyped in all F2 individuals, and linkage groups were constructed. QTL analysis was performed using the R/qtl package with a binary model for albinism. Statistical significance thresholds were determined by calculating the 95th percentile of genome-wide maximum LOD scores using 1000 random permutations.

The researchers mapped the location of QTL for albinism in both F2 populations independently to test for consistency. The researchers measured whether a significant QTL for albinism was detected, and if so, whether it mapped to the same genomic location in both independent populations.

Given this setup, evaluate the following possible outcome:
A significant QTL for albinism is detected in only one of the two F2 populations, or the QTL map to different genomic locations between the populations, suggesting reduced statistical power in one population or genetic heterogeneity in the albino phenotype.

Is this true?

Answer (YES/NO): NO